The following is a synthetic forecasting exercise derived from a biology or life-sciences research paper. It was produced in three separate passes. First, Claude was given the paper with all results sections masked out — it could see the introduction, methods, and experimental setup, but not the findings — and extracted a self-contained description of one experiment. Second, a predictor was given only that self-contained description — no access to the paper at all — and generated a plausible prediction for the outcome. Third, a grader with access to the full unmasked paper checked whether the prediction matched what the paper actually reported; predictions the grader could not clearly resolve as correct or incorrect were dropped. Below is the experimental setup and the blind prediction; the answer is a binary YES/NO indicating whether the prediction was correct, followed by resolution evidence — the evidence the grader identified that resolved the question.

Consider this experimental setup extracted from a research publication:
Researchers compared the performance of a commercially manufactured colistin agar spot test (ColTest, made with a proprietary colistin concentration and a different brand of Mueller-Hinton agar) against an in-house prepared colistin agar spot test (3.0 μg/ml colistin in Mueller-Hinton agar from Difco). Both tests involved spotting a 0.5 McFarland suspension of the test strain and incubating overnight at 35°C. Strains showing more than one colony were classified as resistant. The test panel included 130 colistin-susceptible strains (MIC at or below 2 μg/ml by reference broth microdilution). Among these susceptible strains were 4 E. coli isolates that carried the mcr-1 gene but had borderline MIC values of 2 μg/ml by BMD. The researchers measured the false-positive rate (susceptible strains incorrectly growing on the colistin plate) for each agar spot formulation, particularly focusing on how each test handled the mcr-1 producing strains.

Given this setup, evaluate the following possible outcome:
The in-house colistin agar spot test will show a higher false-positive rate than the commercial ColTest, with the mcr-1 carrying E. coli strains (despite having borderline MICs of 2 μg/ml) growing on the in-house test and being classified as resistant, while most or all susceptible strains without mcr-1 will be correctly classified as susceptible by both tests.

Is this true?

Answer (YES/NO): NO